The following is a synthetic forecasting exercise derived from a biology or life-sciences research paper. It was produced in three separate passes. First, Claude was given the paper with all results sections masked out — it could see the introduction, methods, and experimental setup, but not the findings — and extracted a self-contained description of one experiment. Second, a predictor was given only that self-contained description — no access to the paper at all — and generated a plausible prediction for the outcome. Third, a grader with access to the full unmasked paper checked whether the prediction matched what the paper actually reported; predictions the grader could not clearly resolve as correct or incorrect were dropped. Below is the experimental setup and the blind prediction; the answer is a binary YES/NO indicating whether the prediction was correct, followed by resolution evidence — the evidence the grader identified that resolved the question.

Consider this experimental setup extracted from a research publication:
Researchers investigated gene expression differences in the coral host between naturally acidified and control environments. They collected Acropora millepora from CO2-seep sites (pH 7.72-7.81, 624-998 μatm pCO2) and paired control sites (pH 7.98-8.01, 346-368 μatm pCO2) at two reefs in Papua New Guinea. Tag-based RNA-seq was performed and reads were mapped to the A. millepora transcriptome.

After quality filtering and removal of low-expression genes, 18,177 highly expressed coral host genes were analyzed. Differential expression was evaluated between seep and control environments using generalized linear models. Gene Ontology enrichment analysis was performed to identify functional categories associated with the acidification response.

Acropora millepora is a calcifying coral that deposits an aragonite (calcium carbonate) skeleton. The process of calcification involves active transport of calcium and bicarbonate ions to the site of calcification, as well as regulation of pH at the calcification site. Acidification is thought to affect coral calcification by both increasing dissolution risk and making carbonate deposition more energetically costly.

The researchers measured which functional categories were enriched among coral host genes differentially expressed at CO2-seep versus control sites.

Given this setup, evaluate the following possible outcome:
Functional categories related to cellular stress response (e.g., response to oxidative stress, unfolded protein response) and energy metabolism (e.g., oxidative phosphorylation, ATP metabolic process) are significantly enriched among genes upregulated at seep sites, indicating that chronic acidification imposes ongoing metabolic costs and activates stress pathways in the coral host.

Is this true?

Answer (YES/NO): NO